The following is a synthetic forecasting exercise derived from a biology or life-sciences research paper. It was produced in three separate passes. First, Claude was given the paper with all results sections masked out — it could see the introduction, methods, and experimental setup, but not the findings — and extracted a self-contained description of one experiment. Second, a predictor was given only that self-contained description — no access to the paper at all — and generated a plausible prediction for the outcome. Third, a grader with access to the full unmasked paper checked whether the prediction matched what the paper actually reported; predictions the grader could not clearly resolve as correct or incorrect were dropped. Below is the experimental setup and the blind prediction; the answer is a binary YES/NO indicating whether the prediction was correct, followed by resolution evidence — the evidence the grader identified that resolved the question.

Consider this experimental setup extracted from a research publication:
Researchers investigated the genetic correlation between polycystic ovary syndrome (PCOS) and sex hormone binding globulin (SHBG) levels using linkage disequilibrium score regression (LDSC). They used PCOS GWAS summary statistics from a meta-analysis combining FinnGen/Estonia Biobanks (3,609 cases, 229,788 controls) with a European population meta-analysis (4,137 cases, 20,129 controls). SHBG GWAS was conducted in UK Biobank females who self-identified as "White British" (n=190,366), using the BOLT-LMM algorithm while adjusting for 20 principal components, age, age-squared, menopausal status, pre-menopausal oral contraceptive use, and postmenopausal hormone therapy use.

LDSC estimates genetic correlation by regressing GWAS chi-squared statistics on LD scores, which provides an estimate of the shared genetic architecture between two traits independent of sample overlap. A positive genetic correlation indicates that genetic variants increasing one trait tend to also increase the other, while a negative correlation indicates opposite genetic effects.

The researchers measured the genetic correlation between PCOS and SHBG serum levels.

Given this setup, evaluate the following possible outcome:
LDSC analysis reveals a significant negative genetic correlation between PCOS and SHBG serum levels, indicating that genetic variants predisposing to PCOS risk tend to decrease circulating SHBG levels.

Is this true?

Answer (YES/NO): NO